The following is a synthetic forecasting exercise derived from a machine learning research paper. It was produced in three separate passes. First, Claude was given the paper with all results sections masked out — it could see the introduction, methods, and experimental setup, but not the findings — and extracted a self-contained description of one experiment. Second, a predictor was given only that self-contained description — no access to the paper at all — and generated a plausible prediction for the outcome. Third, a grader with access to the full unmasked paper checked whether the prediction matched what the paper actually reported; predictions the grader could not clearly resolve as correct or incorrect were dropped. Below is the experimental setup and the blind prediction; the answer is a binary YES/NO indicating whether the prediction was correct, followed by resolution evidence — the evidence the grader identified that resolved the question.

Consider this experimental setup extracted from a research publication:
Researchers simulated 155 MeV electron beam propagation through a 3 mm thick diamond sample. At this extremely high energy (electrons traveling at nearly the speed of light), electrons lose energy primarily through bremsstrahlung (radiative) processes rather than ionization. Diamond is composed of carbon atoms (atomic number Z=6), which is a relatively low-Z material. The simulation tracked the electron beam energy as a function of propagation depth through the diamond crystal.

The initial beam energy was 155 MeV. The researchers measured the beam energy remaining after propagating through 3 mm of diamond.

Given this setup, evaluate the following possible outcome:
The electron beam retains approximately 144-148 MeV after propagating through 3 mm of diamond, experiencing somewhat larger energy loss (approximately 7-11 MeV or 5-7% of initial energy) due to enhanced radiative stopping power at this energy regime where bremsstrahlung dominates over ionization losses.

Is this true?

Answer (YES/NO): NO